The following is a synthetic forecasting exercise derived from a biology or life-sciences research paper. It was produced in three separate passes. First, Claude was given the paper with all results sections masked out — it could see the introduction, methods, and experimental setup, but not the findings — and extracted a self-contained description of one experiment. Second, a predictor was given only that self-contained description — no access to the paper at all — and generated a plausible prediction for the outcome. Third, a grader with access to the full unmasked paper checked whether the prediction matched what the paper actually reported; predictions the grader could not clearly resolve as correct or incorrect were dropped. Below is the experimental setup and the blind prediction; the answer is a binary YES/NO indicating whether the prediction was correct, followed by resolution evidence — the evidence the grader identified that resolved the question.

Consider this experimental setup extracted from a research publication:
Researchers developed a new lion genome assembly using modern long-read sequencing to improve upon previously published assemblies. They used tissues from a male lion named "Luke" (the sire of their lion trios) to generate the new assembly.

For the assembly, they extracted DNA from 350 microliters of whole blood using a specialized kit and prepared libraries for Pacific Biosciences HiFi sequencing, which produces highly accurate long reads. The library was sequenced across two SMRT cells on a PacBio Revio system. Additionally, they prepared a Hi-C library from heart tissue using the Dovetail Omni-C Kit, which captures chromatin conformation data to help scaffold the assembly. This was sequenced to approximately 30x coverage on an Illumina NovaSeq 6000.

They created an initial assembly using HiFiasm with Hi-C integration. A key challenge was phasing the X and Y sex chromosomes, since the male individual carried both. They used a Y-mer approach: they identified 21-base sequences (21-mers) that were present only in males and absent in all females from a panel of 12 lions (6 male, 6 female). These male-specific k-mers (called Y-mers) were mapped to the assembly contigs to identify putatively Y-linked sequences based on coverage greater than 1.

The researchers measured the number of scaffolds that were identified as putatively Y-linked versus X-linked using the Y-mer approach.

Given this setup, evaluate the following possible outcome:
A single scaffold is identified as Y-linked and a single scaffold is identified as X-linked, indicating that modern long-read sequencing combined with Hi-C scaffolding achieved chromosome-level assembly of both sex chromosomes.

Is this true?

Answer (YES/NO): NO